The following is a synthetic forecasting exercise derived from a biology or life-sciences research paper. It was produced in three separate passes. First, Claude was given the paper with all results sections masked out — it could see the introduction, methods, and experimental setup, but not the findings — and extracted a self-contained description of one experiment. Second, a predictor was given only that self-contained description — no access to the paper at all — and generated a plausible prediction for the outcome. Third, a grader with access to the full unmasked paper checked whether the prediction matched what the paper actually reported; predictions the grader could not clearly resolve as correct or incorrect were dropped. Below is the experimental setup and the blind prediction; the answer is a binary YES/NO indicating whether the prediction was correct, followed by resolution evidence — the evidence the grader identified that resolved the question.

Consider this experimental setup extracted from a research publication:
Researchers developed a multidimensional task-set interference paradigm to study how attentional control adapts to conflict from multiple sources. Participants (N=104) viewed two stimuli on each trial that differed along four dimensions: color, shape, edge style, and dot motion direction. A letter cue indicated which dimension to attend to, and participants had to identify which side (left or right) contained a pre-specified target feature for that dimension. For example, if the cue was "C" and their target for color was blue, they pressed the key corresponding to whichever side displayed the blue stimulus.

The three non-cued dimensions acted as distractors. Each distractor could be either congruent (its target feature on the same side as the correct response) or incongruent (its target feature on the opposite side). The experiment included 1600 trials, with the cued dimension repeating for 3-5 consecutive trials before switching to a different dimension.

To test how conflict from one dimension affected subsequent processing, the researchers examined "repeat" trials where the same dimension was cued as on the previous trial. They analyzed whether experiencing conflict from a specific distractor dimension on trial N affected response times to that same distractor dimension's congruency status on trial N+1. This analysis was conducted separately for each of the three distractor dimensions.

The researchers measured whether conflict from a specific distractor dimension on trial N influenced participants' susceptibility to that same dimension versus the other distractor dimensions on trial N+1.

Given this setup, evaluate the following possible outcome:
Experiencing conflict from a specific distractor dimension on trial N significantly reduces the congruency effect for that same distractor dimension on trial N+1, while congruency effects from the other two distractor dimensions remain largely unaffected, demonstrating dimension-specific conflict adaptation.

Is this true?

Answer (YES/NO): YES